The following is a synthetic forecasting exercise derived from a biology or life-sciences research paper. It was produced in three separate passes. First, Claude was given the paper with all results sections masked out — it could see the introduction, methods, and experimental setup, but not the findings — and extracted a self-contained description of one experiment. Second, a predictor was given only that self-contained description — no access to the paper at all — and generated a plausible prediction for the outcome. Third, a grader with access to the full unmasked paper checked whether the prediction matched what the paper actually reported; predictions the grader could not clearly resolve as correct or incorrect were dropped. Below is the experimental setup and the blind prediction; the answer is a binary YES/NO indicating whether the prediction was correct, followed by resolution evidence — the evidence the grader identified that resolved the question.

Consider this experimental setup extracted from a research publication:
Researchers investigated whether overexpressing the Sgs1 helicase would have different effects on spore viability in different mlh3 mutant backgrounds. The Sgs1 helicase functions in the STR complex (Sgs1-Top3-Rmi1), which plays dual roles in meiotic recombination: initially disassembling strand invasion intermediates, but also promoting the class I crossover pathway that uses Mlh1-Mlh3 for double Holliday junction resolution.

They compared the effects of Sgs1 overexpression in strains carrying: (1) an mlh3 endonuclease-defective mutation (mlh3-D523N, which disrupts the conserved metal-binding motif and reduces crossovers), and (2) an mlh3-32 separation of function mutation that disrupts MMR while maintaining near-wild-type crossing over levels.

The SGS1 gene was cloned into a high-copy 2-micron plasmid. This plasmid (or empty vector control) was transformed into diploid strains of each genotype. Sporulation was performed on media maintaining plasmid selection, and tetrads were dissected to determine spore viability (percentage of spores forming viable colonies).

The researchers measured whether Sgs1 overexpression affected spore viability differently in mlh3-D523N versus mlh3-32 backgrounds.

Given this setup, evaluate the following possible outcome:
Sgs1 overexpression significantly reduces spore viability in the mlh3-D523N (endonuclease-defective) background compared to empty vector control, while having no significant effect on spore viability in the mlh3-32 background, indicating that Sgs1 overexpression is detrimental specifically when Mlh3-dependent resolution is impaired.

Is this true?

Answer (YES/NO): NO